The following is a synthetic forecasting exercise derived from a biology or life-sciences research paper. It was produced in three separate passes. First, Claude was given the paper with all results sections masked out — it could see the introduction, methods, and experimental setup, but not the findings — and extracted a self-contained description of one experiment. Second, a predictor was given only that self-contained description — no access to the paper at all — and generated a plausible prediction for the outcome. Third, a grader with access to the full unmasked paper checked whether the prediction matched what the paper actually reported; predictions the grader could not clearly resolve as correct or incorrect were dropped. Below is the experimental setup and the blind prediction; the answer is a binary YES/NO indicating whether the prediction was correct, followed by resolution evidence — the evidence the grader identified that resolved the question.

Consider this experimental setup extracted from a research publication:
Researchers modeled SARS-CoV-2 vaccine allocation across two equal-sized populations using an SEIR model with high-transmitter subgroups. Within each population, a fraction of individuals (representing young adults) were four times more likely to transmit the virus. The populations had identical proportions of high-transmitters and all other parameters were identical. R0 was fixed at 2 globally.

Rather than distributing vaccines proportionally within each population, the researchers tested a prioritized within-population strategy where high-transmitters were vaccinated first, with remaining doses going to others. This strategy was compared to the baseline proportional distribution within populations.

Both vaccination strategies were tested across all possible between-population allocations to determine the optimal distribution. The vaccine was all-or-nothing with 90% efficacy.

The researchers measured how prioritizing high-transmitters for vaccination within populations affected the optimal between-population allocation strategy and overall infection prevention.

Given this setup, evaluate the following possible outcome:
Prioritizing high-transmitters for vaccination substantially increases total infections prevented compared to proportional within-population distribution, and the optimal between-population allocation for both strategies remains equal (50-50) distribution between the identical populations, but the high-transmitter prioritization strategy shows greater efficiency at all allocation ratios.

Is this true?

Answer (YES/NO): NO